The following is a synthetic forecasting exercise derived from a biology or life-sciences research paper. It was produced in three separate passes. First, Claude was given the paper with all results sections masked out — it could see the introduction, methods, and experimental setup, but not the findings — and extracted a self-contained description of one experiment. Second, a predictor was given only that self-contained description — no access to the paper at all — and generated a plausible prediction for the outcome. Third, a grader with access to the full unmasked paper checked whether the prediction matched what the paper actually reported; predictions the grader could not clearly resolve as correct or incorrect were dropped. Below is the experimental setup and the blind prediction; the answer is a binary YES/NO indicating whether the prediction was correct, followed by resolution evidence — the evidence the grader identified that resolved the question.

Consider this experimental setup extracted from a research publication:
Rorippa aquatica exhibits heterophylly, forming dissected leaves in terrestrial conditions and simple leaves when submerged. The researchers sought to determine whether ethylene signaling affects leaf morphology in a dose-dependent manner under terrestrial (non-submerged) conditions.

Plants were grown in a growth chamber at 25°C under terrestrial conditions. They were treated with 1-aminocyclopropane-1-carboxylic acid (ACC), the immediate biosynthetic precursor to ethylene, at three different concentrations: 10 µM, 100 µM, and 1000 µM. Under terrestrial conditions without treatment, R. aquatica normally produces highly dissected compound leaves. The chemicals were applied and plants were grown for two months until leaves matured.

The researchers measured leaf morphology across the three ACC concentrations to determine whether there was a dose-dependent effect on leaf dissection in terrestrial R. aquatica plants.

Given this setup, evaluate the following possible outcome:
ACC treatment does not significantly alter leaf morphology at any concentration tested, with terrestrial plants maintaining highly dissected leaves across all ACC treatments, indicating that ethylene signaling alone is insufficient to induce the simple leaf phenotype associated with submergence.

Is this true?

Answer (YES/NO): NO